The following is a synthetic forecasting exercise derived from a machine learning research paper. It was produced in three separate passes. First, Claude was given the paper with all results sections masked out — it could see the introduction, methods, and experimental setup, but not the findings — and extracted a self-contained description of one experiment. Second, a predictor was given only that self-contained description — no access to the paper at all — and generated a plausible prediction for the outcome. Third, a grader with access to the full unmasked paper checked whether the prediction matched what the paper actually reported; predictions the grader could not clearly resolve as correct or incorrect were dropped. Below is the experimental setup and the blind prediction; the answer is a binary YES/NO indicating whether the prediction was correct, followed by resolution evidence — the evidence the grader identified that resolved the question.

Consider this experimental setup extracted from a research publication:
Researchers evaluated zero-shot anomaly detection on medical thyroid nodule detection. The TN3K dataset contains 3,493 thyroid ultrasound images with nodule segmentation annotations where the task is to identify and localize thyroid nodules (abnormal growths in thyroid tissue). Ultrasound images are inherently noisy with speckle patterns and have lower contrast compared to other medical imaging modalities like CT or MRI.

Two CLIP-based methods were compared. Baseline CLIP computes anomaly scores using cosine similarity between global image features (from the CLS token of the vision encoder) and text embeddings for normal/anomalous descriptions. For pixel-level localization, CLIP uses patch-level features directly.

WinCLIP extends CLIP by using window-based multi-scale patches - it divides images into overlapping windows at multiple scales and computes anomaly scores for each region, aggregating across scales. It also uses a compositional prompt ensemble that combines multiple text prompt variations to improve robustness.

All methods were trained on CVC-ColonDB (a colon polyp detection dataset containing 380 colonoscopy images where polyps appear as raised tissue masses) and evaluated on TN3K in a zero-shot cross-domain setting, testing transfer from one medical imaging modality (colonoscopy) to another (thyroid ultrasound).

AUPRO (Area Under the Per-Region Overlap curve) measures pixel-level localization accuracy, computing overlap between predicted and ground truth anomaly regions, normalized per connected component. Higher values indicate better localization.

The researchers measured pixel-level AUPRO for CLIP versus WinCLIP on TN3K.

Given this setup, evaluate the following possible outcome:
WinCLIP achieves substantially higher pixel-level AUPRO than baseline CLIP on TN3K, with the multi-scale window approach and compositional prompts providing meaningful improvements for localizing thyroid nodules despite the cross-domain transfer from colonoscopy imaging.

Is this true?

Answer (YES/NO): YES